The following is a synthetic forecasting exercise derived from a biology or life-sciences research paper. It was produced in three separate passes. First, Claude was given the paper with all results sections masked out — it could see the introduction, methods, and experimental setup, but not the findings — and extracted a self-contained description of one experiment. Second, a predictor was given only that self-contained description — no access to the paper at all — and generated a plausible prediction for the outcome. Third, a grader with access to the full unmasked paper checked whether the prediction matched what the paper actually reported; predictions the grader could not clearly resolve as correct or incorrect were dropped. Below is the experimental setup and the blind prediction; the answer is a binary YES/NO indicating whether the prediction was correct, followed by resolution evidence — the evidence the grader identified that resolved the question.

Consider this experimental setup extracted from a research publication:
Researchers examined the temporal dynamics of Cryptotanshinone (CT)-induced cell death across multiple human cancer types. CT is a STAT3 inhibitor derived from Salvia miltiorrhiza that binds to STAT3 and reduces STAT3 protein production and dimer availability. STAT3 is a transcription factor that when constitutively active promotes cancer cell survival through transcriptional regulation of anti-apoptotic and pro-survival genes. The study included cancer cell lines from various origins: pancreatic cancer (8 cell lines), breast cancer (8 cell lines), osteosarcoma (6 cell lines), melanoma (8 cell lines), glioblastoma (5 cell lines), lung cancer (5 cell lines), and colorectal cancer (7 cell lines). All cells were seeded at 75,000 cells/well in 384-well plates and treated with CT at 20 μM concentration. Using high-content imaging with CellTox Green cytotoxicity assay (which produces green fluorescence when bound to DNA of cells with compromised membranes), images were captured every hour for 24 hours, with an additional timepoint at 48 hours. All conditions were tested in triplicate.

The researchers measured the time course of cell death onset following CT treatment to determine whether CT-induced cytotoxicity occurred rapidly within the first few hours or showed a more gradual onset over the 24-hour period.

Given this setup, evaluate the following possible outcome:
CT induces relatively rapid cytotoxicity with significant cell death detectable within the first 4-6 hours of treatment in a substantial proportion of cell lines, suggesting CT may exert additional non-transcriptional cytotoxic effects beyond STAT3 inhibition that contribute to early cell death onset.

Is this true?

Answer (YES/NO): NO